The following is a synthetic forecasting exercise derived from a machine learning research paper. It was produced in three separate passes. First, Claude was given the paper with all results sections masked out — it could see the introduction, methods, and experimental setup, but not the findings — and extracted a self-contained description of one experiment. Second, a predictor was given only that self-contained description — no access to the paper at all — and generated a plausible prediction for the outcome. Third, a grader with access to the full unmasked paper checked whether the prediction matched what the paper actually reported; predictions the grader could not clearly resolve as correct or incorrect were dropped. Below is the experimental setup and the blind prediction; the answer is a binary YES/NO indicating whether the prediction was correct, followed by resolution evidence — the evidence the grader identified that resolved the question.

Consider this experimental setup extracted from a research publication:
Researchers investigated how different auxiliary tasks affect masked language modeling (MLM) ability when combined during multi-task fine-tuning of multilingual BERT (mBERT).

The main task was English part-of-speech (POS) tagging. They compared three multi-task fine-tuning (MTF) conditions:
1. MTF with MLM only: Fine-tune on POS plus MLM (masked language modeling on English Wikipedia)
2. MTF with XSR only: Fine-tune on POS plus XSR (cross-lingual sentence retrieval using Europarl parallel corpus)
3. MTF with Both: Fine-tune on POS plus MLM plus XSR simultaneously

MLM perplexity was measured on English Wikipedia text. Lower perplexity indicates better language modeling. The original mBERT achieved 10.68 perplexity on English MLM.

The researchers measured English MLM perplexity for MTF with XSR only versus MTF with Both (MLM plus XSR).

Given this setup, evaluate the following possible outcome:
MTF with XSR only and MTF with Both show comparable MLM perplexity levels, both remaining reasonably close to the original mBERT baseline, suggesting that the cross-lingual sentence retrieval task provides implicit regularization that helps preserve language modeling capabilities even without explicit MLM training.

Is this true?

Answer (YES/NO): NO